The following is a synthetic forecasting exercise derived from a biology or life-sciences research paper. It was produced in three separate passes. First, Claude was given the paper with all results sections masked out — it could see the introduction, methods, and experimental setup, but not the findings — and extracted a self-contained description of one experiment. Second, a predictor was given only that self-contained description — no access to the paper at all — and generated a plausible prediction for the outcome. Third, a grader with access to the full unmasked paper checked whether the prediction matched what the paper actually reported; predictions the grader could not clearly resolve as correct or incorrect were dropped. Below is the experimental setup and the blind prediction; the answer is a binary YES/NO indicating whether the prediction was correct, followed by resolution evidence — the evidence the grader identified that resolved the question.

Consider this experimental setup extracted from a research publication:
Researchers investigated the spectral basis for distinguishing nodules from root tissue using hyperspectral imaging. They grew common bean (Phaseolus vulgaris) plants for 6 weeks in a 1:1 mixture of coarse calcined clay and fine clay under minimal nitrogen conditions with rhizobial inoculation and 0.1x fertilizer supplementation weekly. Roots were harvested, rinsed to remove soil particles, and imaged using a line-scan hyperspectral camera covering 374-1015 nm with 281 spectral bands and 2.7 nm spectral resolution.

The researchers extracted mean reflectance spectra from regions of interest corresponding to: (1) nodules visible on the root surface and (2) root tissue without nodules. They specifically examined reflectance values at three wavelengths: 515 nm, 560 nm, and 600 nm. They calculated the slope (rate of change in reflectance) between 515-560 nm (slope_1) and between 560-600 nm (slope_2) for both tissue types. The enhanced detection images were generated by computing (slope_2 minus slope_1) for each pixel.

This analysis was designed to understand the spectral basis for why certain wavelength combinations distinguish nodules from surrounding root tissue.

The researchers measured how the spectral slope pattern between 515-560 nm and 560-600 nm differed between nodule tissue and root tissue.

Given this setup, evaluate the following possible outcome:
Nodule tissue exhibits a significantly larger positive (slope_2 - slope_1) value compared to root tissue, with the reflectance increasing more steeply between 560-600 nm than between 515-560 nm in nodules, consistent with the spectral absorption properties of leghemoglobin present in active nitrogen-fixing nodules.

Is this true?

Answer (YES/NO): NO